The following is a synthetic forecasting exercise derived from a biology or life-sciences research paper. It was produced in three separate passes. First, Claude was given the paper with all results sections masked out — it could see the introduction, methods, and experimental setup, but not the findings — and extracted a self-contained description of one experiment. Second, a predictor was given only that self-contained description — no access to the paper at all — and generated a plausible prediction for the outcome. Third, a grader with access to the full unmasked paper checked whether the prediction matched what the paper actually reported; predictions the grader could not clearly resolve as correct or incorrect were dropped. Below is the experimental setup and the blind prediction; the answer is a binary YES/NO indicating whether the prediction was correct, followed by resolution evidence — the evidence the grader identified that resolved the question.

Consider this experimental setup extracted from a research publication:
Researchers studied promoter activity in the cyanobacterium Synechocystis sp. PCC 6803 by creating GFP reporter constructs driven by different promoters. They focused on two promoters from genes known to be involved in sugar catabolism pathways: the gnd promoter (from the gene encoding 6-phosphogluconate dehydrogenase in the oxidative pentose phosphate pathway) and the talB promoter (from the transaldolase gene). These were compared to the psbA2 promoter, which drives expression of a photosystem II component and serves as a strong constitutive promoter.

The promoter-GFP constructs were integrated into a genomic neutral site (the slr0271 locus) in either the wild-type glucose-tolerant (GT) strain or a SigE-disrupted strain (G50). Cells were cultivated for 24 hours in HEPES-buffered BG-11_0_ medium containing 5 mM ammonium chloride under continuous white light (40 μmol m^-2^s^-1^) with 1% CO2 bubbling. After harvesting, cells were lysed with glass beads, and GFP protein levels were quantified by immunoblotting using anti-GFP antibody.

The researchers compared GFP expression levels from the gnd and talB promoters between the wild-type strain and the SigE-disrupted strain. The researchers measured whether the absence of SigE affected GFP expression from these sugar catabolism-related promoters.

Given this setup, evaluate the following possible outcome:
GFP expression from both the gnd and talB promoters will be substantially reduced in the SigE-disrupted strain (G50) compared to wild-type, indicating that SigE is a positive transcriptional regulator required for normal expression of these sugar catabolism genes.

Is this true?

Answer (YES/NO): YES